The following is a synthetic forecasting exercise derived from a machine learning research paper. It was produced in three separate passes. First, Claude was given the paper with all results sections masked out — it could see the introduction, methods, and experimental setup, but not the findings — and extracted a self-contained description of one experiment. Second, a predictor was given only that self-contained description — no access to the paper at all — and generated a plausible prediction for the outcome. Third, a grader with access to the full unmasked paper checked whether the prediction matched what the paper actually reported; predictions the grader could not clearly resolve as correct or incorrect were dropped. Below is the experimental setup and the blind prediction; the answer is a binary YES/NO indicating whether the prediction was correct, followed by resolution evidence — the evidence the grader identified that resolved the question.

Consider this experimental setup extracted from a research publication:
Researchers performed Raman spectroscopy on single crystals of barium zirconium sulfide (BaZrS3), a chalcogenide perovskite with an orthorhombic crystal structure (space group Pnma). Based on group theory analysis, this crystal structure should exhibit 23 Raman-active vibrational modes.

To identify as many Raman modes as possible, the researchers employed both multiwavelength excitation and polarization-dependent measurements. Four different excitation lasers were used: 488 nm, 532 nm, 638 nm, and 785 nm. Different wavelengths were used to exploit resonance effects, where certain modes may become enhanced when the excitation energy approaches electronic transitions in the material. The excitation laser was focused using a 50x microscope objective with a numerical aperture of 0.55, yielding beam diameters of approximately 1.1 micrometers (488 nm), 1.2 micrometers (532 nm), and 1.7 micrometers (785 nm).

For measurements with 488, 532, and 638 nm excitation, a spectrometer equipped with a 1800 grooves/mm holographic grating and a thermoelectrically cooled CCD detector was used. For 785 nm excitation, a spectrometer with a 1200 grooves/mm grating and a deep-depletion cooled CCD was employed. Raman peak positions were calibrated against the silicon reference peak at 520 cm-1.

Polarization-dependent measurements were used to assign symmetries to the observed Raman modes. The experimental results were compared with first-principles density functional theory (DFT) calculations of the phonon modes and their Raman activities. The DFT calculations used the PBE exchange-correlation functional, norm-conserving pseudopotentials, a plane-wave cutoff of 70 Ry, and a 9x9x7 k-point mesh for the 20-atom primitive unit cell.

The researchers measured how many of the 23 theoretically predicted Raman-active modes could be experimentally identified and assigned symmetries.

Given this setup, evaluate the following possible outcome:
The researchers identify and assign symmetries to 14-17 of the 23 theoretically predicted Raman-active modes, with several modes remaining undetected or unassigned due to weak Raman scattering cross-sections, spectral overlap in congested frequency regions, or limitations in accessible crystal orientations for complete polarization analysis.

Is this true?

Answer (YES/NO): NO